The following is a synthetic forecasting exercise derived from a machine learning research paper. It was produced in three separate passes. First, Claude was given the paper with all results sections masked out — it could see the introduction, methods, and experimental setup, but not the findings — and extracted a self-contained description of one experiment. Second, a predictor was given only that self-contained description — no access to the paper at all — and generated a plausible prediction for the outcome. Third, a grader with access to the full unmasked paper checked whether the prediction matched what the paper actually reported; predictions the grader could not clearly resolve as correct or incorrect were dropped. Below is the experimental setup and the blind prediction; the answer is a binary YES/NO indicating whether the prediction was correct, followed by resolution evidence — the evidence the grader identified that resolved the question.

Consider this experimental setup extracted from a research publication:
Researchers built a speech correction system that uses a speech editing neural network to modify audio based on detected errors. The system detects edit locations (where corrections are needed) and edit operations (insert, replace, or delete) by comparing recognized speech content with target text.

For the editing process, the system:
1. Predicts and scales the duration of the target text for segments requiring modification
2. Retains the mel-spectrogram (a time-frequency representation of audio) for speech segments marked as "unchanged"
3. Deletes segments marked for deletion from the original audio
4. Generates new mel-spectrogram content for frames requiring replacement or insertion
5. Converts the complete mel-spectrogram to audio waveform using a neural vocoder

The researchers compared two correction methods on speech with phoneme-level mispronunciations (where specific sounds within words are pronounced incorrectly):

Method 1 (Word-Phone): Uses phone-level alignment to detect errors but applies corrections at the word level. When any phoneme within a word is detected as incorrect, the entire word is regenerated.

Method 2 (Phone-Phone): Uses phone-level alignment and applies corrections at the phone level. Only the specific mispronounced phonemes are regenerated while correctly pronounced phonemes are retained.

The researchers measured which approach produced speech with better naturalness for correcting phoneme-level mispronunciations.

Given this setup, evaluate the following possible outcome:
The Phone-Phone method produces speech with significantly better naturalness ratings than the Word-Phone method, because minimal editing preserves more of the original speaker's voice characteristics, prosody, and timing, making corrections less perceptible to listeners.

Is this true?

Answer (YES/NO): NO